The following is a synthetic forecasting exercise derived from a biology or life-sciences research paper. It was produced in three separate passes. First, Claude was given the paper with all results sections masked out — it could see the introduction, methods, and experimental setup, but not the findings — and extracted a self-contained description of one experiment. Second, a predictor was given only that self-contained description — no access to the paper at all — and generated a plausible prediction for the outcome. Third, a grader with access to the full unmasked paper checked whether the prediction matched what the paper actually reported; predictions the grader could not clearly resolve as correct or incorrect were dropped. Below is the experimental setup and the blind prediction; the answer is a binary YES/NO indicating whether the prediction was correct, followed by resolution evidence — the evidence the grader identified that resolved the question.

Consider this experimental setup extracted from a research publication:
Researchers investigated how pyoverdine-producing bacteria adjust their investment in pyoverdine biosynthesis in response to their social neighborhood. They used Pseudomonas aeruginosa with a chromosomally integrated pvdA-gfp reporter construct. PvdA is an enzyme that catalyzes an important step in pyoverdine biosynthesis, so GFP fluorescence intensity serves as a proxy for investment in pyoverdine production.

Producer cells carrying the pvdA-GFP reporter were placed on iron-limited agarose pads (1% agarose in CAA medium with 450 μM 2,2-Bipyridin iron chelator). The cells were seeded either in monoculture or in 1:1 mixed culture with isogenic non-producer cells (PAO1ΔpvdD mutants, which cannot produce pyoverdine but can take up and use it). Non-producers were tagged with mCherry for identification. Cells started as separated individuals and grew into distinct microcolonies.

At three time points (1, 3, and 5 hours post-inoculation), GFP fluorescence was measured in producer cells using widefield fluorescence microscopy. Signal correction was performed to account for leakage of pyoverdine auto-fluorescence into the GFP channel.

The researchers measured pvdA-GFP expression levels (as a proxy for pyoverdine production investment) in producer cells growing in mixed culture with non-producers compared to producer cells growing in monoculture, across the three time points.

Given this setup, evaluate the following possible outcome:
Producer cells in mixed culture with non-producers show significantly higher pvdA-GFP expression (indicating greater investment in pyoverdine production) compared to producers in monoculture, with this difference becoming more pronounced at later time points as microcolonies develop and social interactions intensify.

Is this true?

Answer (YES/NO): NO